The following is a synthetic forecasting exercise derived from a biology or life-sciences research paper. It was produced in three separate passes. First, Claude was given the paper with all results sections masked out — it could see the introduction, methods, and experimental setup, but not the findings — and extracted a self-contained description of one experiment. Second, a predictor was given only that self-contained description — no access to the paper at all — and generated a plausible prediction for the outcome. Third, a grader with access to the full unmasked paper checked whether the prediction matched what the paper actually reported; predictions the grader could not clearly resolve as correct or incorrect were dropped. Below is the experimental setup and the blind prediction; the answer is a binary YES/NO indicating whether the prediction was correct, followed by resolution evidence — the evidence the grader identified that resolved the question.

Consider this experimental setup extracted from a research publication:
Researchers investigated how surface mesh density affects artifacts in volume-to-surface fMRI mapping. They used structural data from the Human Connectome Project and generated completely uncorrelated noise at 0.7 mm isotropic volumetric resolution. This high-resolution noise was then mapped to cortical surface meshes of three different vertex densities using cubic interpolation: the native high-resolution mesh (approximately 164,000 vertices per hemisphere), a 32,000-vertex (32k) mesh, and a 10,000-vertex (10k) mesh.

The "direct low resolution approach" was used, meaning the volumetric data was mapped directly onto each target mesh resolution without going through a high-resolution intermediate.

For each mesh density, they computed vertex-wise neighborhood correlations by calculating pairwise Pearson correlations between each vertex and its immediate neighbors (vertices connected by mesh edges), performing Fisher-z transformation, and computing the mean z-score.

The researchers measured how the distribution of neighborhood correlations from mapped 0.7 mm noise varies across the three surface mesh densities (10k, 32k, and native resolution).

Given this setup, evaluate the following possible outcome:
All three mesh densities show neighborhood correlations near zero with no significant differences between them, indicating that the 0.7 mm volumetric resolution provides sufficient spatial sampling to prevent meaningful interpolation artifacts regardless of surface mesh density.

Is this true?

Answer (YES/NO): NO